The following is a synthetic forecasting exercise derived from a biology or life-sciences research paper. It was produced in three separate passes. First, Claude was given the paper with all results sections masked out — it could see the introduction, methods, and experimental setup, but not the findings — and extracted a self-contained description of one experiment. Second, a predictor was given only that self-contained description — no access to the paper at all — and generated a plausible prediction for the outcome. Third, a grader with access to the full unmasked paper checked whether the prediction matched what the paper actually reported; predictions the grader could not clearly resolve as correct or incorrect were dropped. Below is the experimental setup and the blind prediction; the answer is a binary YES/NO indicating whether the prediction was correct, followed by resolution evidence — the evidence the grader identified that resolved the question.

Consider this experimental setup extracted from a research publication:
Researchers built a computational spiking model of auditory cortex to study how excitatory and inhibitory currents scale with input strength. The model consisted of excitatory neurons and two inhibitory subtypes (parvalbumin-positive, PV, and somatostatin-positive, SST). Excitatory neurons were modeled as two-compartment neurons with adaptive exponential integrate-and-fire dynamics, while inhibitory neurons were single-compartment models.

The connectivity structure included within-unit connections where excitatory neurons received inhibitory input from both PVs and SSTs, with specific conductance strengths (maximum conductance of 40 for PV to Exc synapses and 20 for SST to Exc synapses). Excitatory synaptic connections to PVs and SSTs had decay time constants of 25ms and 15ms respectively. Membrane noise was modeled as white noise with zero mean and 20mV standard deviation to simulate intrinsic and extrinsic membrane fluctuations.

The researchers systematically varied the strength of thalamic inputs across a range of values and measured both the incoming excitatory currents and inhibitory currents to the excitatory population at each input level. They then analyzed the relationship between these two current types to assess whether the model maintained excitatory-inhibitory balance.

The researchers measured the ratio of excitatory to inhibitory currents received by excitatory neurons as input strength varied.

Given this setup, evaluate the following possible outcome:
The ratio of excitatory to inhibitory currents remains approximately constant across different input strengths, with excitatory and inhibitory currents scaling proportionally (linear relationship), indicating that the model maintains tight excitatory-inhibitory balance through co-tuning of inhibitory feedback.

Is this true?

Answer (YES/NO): YES